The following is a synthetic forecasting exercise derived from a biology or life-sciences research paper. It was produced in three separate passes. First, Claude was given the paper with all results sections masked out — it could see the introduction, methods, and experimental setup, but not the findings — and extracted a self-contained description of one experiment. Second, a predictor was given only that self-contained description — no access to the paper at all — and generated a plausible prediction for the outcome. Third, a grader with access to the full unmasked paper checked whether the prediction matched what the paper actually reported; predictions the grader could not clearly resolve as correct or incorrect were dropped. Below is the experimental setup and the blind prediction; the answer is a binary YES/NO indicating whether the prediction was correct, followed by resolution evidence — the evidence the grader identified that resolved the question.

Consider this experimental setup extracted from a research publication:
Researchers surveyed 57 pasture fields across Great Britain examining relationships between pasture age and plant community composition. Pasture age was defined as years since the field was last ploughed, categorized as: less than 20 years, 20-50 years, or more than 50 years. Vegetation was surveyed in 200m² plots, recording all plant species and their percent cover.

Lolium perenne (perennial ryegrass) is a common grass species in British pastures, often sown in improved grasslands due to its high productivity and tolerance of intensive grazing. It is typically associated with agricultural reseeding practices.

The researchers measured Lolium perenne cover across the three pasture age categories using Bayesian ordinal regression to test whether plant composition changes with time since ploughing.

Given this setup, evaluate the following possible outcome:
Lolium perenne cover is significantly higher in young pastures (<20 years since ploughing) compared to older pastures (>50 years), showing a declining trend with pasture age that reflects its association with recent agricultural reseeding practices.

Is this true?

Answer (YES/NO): NO